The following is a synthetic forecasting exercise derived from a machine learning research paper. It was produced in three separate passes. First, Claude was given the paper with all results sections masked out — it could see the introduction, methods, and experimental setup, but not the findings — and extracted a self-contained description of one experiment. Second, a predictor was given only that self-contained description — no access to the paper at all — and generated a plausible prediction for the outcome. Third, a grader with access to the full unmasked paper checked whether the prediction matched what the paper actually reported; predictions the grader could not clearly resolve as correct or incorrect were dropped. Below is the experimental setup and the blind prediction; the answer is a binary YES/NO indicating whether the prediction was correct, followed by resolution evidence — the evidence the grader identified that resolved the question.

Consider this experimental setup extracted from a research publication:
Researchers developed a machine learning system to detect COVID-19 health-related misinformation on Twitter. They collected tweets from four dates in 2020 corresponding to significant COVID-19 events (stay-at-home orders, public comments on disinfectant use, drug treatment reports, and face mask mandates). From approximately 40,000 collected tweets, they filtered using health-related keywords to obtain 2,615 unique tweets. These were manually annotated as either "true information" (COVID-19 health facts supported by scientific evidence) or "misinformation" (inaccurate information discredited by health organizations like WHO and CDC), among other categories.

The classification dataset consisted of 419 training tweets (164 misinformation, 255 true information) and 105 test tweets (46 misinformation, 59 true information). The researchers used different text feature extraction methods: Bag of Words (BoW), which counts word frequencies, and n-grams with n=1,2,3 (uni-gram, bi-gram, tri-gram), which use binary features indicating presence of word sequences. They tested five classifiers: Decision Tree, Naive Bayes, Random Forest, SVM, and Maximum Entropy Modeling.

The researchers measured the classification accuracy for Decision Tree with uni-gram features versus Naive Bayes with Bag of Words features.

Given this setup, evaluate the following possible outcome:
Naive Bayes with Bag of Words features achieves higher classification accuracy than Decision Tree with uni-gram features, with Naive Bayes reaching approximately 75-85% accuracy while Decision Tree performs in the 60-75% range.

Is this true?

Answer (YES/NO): NO